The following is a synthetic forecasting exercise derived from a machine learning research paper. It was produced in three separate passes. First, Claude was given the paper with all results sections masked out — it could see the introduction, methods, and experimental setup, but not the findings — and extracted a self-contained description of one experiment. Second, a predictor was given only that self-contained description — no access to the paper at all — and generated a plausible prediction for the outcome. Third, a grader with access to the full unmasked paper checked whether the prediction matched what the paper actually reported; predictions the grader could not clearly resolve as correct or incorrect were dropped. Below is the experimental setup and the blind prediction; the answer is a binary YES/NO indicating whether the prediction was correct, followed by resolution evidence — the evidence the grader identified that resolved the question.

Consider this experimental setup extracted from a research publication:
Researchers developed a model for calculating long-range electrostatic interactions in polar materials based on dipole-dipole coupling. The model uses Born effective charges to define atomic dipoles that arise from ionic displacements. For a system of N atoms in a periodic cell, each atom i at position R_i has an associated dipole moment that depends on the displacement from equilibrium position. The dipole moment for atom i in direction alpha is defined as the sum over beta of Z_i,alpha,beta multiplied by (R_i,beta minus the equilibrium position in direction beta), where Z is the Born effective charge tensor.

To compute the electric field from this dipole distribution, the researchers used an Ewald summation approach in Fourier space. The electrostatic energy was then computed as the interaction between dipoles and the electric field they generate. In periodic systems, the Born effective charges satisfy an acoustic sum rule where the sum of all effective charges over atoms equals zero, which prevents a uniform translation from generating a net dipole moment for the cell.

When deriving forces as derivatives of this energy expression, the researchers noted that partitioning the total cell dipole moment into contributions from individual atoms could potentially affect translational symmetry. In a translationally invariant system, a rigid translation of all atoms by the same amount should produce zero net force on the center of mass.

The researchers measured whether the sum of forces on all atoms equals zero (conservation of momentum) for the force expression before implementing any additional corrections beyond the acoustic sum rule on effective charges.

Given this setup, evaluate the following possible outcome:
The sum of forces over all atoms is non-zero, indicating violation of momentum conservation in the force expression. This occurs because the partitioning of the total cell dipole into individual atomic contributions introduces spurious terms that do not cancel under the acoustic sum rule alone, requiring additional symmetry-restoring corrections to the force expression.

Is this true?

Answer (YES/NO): YES